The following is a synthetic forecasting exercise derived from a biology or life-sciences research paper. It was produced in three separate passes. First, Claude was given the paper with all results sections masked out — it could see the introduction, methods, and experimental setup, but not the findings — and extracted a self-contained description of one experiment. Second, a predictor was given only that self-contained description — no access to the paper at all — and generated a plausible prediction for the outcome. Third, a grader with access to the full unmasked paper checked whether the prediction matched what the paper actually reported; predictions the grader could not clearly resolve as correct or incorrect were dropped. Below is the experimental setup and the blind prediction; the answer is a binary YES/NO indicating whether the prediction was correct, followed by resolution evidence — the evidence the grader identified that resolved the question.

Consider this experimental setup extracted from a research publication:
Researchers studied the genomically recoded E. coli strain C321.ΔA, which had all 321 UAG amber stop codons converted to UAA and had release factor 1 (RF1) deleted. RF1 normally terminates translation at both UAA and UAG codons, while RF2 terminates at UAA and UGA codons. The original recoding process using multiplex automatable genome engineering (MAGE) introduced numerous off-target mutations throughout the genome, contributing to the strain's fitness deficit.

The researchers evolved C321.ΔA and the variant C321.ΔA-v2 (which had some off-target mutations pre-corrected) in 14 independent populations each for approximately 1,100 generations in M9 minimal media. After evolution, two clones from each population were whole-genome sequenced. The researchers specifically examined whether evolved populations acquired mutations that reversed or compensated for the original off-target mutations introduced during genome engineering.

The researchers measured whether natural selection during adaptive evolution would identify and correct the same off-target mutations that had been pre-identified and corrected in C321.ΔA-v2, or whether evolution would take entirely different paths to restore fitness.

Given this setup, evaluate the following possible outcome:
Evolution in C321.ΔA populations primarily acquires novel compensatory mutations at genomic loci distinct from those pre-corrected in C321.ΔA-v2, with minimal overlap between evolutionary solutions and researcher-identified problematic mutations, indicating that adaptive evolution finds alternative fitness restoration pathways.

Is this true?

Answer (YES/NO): YES